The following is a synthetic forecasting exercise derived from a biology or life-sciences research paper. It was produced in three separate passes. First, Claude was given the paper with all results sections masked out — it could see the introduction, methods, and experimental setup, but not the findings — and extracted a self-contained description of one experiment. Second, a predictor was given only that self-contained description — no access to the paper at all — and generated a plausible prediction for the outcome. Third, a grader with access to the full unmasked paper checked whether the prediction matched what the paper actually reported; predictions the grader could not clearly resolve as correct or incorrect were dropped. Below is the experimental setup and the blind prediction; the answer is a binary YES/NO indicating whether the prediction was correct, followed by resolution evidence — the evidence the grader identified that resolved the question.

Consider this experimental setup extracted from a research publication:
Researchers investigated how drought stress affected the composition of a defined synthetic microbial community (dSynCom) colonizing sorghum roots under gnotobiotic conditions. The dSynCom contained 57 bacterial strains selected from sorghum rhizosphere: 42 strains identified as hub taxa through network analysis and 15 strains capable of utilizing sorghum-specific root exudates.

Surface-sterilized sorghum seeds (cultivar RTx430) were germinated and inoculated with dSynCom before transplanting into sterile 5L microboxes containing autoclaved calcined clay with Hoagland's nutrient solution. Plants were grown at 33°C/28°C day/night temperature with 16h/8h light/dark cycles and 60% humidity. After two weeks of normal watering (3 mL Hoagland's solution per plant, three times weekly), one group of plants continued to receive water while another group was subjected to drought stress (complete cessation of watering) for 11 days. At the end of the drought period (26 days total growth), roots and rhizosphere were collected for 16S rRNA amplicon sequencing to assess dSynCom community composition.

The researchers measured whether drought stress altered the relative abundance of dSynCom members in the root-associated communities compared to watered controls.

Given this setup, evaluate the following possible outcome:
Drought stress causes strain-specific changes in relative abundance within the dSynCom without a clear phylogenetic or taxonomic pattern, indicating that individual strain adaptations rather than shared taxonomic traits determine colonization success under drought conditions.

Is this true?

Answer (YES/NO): NO